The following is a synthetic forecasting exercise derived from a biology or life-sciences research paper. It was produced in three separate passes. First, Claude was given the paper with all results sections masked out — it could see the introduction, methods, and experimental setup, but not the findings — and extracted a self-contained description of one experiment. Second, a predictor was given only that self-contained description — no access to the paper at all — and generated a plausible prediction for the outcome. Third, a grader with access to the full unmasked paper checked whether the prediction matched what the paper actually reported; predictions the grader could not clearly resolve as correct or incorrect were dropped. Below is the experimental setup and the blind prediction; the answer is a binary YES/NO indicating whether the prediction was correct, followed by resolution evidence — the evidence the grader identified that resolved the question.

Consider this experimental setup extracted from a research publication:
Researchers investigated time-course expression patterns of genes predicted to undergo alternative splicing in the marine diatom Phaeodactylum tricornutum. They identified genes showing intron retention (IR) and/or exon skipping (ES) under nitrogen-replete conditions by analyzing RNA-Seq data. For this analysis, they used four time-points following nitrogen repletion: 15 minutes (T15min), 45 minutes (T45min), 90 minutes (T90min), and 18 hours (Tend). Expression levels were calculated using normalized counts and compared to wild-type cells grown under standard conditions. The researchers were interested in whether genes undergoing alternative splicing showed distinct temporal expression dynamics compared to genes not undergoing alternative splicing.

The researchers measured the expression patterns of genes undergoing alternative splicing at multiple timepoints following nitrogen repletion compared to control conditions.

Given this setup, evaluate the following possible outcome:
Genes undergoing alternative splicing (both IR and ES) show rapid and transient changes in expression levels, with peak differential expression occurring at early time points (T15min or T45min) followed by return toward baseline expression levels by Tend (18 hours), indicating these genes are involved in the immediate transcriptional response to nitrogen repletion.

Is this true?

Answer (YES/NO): NO